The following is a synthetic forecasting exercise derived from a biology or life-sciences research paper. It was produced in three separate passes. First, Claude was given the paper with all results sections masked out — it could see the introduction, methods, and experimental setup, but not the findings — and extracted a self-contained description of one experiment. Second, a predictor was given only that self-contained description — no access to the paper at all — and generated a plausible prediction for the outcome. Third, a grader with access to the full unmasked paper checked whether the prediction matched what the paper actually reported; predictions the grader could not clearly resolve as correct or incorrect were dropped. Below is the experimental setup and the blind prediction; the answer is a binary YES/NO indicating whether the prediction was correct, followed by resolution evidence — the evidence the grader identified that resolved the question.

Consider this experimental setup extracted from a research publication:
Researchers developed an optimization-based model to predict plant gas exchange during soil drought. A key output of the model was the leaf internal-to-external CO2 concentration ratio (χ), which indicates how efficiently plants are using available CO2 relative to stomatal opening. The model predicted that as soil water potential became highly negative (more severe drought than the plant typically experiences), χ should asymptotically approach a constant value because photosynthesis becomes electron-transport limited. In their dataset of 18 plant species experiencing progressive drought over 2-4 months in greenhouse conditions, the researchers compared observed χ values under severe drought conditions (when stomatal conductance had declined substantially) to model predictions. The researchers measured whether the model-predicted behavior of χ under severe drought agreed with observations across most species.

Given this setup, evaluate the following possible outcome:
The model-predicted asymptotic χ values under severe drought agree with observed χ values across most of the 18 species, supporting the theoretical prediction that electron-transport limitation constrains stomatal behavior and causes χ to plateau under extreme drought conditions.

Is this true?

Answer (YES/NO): NO